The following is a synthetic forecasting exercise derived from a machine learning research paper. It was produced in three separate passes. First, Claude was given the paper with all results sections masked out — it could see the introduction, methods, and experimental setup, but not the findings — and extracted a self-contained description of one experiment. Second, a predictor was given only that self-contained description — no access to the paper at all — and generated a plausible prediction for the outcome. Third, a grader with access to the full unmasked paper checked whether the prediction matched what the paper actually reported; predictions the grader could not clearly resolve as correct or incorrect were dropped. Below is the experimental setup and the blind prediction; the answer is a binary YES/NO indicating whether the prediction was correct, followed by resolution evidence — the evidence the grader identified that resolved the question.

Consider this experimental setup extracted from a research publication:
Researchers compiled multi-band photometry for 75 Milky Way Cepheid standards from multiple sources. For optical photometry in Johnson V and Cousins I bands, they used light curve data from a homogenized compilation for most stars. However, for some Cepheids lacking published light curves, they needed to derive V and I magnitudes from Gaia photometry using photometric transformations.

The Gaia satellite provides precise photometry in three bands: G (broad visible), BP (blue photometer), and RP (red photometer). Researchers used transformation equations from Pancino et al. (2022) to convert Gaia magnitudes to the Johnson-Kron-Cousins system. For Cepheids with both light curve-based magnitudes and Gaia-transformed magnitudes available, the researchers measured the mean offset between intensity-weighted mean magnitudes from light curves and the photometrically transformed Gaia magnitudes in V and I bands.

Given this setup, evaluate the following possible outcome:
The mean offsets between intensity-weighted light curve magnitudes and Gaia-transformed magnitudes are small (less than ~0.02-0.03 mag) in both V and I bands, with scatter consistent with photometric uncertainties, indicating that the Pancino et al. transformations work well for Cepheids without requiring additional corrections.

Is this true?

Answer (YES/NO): NO